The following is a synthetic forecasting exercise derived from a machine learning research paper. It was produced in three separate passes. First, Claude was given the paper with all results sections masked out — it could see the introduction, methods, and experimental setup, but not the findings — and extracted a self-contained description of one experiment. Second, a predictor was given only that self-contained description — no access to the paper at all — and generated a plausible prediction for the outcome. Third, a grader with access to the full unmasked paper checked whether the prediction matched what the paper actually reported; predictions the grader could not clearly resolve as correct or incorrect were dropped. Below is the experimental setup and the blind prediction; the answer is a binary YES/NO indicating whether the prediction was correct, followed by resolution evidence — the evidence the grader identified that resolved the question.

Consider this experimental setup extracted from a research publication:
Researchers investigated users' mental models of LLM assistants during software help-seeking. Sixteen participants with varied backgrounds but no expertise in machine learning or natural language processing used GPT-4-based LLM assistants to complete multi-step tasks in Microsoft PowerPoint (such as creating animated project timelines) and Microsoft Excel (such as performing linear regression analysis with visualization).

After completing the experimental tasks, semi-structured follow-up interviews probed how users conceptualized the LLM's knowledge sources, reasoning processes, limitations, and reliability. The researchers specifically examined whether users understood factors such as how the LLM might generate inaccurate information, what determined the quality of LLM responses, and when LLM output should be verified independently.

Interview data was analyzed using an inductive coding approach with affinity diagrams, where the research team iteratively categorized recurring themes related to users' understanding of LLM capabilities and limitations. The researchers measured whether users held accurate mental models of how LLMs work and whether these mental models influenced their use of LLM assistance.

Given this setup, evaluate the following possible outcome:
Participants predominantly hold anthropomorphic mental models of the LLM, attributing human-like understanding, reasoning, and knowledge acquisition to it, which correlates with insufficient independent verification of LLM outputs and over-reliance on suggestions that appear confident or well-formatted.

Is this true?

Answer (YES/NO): NO